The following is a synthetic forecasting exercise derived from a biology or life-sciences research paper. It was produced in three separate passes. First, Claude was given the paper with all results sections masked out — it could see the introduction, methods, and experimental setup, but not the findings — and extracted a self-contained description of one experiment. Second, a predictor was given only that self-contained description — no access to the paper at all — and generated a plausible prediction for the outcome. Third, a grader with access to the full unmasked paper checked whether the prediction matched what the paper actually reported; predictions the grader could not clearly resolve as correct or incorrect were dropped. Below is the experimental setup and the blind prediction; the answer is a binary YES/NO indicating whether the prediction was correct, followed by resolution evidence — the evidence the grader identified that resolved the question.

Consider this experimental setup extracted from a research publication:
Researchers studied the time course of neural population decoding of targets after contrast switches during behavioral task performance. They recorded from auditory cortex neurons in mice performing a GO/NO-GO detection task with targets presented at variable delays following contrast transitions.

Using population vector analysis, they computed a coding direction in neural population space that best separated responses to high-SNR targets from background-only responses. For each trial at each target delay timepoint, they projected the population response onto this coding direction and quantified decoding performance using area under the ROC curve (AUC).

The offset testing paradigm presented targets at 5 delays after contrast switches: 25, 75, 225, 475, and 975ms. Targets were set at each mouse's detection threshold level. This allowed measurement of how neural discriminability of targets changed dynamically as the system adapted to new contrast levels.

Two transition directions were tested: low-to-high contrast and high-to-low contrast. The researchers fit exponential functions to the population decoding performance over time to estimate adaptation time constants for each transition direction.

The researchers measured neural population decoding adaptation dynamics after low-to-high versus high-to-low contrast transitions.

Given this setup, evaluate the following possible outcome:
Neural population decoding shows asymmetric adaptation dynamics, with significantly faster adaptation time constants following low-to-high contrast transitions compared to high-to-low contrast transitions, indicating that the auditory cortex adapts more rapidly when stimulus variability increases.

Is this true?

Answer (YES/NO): YES